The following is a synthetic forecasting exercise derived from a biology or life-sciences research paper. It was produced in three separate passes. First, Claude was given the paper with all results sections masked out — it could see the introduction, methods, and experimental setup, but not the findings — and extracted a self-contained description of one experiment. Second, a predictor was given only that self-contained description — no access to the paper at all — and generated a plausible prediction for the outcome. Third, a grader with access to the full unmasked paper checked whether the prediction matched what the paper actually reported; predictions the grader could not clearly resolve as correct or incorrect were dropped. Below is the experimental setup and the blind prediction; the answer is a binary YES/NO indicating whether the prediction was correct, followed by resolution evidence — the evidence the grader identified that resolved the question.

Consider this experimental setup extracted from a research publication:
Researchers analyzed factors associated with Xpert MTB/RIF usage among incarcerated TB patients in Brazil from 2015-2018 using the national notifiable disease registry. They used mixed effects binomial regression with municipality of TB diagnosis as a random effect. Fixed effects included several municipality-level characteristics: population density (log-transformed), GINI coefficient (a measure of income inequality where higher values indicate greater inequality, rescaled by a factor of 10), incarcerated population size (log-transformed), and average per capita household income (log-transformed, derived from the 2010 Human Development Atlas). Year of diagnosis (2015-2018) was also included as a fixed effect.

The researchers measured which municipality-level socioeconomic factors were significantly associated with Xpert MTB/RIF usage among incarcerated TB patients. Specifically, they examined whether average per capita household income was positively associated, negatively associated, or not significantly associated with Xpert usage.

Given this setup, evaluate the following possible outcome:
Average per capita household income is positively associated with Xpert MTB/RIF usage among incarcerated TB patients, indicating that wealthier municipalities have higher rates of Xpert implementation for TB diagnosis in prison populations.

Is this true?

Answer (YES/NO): NO